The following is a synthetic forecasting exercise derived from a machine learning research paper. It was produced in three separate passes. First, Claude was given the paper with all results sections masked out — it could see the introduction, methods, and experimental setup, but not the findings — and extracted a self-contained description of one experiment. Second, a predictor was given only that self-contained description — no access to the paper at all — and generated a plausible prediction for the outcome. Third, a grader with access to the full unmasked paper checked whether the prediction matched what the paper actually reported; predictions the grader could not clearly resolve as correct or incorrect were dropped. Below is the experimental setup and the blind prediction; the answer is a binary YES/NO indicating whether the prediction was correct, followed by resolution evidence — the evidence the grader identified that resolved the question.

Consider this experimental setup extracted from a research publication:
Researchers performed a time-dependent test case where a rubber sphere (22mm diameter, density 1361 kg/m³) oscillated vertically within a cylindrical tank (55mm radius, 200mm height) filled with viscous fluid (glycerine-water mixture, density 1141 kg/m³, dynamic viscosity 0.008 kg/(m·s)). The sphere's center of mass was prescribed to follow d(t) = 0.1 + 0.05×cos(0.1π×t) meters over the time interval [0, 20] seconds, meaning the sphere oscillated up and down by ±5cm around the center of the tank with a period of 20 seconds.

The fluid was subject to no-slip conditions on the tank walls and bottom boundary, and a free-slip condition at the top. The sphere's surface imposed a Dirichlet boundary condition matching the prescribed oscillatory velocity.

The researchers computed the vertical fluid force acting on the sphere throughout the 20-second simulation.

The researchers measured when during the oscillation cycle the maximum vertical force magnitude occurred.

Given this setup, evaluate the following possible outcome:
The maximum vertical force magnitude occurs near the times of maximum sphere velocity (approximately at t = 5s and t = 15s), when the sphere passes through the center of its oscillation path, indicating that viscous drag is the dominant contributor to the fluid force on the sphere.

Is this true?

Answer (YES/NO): NO